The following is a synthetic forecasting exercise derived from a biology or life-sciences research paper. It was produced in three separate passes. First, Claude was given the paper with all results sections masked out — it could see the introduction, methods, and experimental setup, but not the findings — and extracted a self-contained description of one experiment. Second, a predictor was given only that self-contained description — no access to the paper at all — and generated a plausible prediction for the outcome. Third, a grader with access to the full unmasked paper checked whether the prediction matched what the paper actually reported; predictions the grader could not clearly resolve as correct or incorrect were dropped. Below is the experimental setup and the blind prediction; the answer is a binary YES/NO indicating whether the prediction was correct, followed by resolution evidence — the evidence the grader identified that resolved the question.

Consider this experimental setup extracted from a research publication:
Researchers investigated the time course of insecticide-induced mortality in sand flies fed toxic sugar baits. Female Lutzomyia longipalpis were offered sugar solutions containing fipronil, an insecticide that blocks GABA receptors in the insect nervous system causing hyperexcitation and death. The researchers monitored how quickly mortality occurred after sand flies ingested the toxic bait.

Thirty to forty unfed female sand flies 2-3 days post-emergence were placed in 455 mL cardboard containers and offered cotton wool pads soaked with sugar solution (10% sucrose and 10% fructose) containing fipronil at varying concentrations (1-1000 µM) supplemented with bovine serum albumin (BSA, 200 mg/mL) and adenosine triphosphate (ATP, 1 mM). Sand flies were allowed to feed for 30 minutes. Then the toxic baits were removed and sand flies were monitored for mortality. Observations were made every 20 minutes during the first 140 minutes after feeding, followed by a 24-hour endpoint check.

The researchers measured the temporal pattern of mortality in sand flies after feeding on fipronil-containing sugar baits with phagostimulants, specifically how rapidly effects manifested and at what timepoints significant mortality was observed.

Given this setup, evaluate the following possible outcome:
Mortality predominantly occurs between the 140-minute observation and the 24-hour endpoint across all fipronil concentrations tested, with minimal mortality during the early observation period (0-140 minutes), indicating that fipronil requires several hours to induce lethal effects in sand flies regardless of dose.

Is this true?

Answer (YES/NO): NO